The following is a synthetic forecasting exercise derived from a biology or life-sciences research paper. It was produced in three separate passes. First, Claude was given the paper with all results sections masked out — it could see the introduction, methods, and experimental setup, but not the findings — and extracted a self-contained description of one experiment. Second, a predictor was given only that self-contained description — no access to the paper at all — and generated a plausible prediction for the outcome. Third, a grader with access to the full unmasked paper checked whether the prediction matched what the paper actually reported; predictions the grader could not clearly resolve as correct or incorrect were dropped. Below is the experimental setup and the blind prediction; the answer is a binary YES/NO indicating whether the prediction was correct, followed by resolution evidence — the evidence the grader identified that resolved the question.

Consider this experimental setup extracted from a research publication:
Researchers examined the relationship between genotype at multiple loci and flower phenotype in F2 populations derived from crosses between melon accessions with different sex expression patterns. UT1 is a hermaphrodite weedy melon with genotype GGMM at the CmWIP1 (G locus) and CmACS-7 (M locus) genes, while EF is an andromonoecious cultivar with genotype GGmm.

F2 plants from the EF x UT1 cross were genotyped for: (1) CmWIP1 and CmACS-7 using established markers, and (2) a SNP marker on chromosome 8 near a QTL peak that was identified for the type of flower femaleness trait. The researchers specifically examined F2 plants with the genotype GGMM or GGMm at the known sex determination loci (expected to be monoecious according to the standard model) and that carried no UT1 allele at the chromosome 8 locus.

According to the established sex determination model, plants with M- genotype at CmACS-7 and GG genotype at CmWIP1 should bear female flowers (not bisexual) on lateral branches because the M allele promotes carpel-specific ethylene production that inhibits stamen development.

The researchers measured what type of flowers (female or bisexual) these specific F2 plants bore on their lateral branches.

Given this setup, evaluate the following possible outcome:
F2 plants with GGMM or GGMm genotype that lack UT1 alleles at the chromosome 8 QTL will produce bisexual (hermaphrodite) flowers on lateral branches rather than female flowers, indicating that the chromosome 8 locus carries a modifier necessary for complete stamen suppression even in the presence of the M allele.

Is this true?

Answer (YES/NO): NO